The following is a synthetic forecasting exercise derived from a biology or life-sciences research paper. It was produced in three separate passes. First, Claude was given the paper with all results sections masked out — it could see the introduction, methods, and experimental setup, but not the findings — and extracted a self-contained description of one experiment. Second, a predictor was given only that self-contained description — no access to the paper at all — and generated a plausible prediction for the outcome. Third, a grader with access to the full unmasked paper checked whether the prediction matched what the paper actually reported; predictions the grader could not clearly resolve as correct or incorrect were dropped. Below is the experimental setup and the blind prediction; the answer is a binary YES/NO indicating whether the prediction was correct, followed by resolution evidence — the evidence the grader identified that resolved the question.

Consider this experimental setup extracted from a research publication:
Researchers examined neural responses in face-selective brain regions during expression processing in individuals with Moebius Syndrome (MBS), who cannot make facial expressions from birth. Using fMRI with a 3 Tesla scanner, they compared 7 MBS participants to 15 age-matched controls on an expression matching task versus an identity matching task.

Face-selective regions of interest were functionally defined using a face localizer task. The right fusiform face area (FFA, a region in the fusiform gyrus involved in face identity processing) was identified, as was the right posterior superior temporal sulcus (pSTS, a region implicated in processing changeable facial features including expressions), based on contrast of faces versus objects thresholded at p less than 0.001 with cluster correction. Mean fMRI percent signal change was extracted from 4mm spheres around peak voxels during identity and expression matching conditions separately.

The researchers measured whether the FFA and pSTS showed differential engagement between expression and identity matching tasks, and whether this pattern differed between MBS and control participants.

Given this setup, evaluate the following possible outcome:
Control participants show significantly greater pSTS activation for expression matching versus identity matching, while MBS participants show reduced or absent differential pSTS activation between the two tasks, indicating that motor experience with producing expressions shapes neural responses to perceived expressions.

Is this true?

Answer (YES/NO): NO